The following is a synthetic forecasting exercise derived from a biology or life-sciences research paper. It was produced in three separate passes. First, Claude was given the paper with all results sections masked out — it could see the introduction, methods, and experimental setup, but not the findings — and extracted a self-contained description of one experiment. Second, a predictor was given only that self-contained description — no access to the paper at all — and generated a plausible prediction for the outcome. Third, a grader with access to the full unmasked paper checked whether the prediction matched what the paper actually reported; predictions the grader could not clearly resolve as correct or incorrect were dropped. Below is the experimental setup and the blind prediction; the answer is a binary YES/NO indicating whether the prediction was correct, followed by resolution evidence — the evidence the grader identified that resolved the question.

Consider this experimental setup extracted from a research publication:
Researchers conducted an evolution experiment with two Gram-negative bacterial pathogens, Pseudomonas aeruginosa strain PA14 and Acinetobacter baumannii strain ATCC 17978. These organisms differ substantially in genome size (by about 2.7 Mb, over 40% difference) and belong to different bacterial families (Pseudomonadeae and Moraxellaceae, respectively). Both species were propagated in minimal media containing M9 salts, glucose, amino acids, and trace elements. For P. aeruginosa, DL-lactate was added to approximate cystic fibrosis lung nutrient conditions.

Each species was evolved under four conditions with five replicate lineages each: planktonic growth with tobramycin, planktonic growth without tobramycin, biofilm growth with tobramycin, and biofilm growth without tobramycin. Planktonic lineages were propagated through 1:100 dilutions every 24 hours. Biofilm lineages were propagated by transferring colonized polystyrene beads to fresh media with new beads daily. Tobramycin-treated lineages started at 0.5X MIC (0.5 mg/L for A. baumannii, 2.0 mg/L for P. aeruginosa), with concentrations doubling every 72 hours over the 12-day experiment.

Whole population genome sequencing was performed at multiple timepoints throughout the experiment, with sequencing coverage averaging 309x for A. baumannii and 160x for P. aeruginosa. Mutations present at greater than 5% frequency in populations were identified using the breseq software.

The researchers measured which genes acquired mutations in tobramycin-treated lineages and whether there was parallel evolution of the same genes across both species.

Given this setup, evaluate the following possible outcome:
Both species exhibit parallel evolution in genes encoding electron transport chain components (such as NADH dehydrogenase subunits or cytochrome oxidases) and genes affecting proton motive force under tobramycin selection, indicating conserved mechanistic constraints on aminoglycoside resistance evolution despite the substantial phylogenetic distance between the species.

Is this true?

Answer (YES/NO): NO